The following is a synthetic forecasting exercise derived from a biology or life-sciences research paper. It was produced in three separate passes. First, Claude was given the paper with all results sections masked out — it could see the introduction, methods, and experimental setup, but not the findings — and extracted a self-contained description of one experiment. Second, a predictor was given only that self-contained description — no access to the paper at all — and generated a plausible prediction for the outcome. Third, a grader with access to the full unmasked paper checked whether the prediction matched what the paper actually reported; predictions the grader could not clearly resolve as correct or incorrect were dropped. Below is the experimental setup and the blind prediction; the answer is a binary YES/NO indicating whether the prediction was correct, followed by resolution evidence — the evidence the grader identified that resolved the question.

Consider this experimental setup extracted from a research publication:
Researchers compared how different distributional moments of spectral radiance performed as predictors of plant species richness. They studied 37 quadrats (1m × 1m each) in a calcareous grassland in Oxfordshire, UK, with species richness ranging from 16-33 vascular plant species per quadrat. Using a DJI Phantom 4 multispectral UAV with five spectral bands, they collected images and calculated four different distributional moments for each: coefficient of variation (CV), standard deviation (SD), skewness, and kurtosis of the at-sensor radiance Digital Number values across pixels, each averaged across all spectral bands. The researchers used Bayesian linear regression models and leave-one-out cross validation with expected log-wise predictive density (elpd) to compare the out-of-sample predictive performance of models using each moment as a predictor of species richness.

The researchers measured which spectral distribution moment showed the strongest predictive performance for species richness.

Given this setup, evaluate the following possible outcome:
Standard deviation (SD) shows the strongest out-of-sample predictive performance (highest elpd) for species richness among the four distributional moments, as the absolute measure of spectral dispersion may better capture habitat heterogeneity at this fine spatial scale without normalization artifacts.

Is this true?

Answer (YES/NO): NO